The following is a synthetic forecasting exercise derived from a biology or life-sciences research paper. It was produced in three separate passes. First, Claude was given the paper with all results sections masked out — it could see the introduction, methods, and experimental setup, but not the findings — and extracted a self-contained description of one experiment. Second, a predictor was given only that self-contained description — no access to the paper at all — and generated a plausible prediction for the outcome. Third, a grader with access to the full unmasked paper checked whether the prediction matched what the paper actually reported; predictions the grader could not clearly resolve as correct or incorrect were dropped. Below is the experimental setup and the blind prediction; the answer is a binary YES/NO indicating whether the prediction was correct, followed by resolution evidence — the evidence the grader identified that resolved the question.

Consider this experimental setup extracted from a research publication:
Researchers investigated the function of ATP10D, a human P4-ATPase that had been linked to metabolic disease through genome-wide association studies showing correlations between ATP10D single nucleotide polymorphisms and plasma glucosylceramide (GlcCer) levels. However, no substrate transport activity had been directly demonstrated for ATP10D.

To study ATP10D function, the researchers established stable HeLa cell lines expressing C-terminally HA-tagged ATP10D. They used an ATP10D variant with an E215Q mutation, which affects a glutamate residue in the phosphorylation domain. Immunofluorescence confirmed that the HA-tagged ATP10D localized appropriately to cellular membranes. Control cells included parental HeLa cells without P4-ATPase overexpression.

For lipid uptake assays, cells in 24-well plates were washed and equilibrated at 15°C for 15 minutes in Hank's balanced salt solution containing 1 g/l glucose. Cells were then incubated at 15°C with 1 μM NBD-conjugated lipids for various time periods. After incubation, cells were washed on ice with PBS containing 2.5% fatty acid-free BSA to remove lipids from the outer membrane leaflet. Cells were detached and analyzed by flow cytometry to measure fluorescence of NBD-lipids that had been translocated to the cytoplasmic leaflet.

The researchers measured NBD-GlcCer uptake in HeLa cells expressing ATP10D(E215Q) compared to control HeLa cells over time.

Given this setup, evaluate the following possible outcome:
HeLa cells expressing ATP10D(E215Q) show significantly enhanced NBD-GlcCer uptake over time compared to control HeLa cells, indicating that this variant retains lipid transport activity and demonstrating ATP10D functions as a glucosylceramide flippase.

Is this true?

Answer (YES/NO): NO